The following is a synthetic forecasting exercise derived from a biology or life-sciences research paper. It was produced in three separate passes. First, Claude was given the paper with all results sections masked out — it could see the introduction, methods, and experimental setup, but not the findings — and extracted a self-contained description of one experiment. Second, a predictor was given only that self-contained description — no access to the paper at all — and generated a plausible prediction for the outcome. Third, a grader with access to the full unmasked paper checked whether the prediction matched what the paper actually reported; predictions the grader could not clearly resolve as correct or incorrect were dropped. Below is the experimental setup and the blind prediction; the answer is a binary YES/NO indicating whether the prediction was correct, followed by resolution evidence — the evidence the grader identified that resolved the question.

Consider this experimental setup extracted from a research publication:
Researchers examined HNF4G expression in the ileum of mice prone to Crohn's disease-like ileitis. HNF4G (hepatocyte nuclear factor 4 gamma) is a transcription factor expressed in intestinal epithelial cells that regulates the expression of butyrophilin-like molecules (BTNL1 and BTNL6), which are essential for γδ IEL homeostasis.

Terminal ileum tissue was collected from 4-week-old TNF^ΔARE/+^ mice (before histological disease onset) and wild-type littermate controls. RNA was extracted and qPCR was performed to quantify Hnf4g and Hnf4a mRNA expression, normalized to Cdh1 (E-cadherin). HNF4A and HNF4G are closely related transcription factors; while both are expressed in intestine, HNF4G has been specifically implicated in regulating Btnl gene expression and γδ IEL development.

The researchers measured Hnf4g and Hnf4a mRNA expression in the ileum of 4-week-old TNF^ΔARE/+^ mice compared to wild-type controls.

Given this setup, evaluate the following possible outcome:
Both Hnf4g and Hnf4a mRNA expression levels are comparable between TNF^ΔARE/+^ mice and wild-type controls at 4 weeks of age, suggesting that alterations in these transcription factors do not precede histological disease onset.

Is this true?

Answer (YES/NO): NO